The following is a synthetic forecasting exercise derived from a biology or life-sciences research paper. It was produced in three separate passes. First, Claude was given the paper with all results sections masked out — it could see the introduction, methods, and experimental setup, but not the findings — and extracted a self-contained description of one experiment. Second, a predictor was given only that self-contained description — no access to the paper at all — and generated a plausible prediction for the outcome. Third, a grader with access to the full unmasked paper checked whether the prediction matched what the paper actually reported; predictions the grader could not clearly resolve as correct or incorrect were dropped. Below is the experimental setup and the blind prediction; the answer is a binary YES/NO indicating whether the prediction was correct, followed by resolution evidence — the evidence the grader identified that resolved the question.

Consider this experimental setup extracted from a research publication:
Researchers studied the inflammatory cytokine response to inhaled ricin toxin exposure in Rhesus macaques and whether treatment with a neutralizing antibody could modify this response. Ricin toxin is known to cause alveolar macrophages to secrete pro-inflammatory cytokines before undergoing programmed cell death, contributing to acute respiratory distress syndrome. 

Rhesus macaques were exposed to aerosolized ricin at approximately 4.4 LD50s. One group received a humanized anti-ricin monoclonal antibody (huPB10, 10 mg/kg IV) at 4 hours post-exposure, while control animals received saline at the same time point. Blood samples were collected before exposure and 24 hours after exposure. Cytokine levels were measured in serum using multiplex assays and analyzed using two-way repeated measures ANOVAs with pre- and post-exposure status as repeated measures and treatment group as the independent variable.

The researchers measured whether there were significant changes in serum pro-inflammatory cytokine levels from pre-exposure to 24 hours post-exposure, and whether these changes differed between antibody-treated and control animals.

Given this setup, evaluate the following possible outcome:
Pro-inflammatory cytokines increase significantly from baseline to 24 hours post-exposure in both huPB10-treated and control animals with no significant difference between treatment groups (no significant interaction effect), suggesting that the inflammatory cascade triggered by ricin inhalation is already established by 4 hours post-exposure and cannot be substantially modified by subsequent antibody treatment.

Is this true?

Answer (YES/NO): NO